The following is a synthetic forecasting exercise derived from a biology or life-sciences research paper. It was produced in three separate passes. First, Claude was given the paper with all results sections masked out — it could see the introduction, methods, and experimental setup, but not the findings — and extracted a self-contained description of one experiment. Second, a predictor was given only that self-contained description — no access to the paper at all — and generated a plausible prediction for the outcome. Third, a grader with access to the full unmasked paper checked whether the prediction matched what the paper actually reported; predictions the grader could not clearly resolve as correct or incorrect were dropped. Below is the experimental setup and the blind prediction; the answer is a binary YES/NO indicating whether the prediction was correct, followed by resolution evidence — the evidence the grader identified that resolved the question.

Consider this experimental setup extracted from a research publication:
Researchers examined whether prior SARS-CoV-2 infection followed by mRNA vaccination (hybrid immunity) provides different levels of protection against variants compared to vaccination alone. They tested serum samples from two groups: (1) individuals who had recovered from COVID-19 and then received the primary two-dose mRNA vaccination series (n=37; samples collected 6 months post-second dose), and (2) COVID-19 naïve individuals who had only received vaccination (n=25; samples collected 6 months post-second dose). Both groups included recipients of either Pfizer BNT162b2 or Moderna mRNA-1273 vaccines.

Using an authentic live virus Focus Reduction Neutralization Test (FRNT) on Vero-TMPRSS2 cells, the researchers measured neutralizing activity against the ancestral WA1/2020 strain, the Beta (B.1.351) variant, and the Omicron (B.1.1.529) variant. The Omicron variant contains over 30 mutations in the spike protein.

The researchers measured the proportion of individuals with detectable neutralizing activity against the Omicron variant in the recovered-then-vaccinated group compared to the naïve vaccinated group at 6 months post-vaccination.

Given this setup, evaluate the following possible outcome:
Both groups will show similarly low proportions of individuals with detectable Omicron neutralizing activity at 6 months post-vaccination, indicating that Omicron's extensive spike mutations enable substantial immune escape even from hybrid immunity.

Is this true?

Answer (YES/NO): NO